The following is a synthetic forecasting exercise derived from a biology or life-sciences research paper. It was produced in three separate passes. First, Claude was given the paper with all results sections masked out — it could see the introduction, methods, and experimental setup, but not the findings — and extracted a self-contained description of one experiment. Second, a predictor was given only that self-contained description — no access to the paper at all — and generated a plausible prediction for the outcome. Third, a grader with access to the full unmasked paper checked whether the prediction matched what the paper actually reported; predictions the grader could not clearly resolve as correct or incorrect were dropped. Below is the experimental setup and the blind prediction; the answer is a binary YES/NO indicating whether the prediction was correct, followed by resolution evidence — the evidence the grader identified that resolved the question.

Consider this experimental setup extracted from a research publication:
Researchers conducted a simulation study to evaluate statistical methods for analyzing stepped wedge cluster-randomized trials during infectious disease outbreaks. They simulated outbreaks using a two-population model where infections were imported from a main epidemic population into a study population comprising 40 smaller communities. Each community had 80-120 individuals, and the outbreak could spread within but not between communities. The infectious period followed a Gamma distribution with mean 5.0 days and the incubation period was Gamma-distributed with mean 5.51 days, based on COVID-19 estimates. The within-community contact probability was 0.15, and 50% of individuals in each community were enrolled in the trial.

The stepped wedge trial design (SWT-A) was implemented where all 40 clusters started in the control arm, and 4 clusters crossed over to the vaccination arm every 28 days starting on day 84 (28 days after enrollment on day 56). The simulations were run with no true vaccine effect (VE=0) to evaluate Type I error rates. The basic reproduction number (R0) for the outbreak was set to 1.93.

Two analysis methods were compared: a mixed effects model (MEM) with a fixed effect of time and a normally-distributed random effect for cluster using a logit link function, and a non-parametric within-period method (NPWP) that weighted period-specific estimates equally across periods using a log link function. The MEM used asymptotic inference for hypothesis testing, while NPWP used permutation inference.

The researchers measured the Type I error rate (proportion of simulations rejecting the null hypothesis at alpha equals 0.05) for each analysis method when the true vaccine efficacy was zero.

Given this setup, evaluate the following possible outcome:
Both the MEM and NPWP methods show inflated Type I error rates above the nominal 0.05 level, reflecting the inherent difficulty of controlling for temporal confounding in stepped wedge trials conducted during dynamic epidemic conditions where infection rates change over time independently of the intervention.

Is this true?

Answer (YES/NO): NO